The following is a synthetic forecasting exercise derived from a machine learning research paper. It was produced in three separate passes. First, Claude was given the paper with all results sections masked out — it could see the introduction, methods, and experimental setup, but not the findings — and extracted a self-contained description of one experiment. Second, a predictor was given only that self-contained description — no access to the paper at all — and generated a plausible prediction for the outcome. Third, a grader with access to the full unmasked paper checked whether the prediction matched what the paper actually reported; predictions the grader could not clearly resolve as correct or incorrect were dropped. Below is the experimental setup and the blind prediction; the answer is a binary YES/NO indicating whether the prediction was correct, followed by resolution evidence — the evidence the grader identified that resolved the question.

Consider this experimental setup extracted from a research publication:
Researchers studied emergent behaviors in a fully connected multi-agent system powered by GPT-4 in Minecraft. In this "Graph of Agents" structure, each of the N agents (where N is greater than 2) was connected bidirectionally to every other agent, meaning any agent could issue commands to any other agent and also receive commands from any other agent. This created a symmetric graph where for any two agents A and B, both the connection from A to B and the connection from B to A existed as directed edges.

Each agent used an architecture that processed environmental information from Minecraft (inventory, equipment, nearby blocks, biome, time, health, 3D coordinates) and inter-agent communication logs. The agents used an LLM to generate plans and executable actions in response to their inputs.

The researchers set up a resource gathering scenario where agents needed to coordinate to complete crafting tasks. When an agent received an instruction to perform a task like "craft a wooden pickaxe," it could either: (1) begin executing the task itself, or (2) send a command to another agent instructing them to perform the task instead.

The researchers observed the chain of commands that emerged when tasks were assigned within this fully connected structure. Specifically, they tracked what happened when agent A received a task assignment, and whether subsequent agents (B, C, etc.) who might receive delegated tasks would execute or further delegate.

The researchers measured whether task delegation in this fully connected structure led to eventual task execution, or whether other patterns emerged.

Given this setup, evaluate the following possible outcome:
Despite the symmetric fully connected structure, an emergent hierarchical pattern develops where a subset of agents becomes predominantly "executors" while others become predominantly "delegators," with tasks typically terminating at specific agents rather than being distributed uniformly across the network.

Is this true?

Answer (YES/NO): NO